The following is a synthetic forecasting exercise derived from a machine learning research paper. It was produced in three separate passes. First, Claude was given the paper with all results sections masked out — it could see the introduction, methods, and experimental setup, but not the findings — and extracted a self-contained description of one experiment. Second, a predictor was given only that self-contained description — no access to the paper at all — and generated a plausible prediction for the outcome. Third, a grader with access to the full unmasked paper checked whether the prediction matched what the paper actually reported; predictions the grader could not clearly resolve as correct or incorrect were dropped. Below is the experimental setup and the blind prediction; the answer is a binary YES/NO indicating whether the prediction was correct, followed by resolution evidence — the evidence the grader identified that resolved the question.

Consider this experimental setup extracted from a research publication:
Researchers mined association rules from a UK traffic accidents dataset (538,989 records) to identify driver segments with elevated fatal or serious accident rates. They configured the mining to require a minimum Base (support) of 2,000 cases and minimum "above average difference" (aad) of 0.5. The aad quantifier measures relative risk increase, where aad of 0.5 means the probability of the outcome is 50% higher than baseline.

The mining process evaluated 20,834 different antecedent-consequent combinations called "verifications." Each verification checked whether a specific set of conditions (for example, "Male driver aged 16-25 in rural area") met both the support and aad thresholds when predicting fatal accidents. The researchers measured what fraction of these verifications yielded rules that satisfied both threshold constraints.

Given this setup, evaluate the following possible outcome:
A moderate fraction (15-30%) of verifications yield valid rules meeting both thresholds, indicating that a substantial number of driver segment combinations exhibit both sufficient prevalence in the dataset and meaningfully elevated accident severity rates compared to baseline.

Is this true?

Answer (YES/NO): NO